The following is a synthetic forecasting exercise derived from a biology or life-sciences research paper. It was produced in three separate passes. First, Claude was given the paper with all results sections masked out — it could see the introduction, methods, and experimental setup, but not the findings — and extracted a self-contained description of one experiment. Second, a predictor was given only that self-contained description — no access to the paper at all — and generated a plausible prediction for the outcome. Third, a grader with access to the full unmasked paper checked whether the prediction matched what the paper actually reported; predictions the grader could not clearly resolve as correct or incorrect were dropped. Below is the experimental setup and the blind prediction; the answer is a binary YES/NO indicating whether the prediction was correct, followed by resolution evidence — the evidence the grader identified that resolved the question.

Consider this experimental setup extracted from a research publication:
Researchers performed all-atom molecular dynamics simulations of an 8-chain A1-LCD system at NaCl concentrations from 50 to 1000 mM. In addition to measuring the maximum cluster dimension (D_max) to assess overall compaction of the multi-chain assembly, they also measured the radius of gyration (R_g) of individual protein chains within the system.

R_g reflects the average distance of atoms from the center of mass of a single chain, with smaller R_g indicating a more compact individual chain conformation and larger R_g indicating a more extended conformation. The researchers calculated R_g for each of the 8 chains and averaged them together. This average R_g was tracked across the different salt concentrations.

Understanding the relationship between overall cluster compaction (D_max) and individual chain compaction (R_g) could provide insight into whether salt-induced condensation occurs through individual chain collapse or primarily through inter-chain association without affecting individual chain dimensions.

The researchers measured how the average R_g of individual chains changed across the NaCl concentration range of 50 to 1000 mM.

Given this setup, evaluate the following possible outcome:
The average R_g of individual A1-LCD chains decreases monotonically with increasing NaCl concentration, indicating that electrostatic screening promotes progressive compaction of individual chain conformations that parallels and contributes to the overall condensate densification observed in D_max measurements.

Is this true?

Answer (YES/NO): NO